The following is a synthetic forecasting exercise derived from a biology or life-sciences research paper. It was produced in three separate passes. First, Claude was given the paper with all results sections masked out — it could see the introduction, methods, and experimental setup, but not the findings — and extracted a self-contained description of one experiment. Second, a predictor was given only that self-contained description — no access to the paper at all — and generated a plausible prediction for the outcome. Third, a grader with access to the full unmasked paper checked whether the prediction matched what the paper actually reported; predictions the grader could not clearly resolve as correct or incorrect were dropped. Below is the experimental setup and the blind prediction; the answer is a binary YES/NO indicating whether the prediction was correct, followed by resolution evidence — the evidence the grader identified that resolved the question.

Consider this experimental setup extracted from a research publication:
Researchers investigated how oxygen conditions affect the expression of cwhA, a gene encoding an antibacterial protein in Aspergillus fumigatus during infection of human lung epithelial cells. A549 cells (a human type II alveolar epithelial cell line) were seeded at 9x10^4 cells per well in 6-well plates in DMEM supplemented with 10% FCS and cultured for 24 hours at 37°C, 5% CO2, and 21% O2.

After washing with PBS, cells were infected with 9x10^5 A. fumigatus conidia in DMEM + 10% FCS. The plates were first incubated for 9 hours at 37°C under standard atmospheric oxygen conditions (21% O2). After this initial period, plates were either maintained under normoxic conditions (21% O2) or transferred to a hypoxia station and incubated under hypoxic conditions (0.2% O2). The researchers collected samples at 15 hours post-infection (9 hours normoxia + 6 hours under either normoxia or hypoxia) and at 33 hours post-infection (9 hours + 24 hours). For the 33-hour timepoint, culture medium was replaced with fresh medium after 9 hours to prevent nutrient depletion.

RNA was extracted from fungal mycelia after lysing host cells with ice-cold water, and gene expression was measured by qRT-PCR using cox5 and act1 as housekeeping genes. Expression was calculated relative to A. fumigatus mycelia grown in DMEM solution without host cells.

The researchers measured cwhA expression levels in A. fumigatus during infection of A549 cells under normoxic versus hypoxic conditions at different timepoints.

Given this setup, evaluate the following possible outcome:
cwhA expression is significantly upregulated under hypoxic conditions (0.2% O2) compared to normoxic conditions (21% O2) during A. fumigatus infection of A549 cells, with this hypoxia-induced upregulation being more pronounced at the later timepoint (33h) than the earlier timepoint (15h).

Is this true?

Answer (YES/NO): NO